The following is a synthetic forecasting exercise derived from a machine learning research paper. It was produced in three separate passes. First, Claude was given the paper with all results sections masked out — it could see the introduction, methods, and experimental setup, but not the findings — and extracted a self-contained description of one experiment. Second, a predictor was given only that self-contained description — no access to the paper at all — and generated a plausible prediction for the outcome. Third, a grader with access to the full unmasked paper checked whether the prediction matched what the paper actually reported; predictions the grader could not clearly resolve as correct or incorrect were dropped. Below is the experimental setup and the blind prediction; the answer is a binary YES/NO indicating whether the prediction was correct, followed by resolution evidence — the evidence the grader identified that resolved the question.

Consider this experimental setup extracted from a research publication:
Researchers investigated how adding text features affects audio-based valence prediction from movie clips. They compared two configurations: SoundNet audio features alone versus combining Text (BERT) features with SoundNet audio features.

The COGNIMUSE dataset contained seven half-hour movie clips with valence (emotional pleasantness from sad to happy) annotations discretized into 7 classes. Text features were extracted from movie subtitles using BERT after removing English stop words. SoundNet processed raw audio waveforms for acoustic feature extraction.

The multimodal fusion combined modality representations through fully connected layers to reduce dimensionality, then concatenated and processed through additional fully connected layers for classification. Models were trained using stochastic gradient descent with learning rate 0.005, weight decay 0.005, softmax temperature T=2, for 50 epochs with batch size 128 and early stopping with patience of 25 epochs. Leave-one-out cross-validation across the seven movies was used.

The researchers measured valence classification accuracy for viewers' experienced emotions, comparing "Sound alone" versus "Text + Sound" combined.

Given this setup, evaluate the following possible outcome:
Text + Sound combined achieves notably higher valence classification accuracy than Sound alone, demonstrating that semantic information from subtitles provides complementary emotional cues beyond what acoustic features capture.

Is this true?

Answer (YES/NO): NO